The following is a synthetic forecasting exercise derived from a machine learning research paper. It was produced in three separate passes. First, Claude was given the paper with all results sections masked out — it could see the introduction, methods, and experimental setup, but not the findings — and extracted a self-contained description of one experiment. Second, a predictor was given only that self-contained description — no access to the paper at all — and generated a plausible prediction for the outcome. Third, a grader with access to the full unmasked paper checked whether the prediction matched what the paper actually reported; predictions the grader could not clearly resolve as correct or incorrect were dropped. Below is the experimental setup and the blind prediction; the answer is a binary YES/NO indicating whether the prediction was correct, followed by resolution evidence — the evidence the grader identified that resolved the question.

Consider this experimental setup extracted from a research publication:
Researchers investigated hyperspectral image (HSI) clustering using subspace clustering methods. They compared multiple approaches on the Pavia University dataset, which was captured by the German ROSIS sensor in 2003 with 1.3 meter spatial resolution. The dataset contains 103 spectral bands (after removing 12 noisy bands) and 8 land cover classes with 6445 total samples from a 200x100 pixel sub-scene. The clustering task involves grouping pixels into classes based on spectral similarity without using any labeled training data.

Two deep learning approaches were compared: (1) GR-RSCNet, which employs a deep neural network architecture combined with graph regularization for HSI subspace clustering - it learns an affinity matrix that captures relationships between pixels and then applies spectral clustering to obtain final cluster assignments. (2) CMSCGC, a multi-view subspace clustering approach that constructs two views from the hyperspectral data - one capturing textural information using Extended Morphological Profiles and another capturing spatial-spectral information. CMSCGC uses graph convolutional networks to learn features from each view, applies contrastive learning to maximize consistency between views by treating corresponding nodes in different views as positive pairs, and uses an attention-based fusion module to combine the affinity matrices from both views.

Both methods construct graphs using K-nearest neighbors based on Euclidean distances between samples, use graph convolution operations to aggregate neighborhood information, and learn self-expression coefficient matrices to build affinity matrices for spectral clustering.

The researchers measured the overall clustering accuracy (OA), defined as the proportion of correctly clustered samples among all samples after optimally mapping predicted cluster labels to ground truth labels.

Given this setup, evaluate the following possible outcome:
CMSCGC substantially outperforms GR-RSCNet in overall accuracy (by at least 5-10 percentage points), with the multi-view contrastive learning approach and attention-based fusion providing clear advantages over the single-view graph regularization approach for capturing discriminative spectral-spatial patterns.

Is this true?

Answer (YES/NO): NO